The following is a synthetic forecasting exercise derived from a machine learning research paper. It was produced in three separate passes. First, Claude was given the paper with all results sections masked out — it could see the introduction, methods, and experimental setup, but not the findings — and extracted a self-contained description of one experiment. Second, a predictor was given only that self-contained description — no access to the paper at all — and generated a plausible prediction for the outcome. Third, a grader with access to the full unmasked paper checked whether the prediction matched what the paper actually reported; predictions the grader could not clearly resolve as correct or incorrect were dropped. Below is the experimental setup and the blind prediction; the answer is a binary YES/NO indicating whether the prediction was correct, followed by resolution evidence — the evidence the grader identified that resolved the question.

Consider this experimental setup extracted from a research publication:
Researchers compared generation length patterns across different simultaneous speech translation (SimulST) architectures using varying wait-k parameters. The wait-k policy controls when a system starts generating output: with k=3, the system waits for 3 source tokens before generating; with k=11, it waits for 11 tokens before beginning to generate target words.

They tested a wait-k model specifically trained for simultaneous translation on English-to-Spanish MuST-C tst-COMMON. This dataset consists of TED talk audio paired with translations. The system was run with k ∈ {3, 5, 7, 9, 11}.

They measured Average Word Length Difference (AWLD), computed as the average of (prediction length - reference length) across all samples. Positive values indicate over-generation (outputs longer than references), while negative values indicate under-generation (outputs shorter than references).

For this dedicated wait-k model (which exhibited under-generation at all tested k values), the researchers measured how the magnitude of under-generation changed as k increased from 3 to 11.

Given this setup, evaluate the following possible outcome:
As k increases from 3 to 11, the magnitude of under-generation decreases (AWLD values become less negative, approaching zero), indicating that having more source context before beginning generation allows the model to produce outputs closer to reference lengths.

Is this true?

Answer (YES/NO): YES